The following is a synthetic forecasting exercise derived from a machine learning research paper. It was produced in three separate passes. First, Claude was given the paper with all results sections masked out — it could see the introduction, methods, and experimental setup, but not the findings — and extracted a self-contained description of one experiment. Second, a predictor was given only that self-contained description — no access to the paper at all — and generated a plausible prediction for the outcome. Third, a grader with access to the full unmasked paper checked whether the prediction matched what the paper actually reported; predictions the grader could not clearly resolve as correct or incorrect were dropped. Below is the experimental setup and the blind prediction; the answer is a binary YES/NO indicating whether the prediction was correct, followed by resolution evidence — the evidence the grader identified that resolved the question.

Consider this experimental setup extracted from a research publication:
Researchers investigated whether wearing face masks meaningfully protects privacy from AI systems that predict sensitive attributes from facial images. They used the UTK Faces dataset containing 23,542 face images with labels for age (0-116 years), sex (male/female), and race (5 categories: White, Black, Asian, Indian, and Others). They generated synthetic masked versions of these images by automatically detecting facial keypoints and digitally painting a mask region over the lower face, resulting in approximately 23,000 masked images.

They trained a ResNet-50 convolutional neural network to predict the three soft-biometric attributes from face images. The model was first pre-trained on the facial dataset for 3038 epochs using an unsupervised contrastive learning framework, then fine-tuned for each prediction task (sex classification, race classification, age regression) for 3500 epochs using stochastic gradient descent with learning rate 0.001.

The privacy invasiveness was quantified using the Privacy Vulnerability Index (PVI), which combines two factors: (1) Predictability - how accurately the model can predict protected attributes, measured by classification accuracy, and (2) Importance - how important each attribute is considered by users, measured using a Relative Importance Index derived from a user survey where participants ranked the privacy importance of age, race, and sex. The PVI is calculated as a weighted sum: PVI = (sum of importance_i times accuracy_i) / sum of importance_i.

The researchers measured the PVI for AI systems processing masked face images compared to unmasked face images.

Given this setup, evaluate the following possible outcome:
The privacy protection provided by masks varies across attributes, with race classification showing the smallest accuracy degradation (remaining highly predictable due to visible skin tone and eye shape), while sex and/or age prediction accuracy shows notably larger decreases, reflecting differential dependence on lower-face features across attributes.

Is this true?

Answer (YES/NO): NO